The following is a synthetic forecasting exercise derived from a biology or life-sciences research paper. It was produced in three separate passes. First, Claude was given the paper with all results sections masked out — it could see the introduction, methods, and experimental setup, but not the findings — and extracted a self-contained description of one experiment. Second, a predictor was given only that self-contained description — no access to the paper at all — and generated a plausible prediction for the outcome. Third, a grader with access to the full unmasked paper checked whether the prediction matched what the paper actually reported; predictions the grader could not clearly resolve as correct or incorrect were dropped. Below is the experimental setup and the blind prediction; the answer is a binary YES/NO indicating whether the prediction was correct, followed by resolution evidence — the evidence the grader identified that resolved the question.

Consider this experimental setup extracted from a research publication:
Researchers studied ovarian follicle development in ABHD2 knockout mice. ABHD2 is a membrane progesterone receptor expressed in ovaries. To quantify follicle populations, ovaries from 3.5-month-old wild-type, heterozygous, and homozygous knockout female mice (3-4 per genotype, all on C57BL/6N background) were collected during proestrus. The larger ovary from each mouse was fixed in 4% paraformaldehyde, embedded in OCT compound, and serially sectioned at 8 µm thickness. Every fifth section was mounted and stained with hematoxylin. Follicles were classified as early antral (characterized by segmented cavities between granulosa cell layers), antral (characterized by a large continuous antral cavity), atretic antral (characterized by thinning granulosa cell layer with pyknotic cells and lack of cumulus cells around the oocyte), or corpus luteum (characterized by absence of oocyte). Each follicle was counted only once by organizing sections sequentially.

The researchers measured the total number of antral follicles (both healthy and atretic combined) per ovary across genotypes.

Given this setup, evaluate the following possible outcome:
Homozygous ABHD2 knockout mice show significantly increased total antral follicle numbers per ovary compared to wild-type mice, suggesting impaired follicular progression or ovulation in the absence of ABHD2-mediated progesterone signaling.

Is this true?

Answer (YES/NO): YES